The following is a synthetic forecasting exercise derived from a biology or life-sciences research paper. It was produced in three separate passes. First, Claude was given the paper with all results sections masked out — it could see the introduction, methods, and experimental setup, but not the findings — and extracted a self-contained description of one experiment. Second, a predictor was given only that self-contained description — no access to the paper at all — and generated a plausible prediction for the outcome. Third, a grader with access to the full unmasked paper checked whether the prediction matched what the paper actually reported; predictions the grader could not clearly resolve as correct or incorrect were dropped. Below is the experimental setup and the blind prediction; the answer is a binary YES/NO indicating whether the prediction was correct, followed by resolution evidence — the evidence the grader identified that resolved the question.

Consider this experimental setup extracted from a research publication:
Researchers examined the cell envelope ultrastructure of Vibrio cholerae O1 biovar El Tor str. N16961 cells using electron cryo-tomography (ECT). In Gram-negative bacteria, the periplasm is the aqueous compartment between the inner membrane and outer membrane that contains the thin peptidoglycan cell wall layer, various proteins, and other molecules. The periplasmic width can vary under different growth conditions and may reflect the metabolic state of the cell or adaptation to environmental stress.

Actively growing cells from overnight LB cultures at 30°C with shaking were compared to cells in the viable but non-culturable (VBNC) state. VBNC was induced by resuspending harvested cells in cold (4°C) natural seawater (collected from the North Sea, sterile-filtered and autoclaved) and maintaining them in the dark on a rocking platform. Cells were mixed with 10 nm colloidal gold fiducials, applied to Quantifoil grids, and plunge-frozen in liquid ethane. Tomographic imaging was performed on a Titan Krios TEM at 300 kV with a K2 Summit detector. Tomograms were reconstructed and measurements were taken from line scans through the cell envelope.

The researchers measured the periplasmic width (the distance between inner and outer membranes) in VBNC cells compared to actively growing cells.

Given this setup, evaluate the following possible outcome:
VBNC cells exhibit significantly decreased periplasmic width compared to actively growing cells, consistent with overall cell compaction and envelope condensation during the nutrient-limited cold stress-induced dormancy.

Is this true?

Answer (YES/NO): NO